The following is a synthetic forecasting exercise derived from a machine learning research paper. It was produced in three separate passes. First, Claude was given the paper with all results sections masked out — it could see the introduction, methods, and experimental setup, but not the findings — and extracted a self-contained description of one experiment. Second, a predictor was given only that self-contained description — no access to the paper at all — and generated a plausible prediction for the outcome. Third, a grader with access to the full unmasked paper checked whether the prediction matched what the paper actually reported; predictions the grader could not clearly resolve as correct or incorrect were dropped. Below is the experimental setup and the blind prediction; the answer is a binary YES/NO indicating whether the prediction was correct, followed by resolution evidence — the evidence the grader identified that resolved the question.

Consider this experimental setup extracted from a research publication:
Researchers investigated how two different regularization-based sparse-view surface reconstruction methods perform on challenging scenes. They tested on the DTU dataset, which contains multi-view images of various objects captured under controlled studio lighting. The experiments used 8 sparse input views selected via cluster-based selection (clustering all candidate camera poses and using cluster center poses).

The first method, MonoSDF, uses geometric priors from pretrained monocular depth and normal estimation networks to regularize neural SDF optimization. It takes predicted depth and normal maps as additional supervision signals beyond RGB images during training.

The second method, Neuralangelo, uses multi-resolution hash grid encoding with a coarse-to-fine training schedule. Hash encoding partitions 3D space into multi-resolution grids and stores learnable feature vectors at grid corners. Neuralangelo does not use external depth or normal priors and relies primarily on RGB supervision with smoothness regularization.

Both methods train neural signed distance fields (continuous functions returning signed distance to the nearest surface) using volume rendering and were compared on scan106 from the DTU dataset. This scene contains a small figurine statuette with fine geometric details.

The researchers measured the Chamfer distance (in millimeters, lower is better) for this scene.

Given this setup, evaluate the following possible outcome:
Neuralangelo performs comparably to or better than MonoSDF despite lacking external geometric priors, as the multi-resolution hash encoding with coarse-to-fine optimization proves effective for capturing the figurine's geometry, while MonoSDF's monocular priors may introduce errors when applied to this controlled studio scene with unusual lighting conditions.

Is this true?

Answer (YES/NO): YES